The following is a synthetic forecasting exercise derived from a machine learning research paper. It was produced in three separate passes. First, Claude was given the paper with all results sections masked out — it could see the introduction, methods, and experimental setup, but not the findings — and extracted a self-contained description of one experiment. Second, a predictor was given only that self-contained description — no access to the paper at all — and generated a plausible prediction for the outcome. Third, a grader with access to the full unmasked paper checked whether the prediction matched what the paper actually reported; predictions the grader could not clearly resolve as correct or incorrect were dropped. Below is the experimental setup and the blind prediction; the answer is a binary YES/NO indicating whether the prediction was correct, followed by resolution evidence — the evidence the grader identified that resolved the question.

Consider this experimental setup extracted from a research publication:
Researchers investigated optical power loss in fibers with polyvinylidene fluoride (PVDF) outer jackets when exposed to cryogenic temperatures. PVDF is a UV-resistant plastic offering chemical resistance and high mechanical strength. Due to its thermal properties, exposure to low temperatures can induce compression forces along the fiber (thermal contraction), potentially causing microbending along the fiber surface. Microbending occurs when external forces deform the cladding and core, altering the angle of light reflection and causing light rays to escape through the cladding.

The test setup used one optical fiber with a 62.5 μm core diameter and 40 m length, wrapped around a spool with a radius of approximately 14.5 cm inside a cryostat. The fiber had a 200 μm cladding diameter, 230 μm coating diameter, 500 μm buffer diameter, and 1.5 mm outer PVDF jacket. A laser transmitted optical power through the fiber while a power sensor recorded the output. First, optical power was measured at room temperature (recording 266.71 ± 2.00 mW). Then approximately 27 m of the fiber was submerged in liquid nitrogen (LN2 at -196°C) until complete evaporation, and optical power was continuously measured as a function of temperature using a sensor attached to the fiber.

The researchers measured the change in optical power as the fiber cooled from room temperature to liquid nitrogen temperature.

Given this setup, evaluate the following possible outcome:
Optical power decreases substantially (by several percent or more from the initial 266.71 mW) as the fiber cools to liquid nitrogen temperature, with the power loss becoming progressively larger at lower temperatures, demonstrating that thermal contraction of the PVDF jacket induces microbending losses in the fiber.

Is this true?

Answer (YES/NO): YES